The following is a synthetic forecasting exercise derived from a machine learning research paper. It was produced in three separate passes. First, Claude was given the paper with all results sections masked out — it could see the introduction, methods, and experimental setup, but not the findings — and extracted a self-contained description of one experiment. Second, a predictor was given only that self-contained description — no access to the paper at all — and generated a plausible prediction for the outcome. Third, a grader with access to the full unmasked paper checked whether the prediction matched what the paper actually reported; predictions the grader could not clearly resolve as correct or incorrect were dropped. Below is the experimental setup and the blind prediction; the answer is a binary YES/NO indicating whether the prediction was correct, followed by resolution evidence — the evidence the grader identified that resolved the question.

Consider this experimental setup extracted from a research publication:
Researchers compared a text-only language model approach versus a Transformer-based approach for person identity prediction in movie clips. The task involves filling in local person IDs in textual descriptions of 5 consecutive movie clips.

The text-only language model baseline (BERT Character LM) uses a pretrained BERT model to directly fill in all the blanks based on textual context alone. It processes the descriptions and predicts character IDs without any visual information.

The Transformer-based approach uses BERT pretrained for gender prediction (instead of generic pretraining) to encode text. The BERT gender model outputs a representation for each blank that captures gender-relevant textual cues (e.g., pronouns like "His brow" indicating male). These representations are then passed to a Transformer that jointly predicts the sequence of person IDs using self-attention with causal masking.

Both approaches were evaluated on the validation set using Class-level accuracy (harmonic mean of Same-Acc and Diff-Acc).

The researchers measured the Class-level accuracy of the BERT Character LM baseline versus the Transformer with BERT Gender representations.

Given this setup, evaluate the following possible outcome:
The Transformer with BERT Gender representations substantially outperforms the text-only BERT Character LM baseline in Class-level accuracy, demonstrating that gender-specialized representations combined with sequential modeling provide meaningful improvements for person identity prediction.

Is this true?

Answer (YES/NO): NO